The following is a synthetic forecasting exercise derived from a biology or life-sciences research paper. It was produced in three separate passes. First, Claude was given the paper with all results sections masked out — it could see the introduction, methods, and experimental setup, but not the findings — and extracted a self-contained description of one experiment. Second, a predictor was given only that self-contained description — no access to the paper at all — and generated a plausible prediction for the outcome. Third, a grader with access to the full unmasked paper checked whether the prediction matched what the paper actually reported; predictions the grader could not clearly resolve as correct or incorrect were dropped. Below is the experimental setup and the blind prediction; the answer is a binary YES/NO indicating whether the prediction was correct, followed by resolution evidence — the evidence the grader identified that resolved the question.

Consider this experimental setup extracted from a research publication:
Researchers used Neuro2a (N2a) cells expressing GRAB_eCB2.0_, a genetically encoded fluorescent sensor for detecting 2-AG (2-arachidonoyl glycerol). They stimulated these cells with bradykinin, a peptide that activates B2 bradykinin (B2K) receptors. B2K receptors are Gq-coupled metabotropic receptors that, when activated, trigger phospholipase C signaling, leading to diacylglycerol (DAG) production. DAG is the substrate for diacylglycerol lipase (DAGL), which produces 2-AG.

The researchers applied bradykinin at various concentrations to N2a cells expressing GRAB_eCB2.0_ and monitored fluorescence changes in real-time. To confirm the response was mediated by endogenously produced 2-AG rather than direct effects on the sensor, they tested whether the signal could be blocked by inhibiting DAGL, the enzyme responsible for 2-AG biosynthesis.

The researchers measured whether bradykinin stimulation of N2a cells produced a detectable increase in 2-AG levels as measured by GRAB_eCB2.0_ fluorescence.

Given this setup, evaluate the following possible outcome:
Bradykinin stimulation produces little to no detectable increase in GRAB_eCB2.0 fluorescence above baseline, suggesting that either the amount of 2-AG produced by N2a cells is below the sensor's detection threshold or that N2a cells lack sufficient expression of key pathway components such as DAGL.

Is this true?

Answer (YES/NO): NO